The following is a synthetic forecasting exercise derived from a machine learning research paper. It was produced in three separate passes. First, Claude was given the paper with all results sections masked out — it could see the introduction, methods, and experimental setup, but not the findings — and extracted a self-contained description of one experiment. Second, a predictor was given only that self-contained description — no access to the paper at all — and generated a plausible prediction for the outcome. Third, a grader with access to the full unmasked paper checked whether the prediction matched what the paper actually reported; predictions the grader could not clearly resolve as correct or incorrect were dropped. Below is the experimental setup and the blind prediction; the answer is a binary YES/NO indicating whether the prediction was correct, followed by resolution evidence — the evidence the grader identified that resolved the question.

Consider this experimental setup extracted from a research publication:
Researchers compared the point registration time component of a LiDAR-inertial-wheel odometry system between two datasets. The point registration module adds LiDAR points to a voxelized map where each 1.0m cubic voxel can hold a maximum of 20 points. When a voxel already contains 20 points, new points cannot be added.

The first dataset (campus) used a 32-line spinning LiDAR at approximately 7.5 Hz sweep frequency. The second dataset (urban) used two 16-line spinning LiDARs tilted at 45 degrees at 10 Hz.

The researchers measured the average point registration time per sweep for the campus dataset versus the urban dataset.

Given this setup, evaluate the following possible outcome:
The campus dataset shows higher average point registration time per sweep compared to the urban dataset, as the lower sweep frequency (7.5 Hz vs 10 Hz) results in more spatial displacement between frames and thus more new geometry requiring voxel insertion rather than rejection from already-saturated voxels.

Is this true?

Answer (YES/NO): YES